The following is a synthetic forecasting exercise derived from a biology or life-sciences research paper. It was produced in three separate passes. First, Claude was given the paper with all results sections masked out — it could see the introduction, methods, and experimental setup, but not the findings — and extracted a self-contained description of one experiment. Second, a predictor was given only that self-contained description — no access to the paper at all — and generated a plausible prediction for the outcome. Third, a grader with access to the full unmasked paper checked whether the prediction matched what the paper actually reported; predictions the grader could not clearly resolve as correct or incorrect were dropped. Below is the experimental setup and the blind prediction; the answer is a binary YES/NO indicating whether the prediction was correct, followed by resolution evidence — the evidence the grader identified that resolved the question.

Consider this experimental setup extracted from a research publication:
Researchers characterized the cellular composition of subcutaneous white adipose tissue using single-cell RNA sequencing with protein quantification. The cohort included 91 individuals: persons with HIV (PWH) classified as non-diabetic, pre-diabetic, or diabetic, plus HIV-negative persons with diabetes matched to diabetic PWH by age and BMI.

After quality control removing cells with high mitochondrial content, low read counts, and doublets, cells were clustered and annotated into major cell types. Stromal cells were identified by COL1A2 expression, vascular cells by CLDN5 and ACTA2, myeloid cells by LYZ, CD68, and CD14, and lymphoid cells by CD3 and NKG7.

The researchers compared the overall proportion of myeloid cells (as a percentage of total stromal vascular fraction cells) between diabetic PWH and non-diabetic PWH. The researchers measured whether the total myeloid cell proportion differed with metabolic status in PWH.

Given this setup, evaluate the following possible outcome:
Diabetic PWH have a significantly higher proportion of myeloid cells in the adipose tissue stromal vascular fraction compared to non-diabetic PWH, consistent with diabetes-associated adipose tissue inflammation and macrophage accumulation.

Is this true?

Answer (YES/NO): NO